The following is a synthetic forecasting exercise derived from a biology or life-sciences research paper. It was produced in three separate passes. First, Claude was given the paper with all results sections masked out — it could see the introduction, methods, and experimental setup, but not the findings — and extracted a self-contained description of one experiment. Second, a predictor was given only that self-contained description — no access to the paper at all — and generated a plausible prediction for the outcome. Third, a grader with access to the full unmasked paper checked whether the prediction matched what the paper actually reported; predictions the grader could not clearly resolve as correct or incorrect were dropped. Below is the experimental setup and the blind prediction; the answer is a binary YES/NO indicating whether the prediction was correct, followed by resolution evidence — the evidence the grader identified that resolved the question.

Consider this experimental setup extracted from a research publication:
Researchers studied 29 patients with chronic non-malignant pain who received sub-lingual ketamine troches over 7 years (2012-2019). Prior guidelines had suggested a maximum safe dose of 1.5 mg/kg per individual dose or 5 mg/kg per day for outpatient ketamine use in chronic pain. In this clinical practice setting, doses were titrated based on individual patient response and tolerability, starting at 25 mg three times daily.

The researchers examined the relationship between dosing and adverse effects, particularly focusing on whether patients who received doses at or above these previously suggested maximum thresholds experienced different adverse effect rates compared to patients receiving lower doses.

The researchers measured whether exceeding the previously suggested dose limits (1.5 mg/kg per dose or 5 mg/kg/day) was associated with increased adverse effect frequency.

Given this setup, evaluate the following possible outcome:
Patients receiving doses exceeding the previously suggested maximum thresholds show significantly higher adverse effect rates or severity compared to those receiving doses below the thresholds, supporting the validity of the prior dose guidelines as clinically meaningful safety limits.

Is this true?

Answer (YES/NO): NO